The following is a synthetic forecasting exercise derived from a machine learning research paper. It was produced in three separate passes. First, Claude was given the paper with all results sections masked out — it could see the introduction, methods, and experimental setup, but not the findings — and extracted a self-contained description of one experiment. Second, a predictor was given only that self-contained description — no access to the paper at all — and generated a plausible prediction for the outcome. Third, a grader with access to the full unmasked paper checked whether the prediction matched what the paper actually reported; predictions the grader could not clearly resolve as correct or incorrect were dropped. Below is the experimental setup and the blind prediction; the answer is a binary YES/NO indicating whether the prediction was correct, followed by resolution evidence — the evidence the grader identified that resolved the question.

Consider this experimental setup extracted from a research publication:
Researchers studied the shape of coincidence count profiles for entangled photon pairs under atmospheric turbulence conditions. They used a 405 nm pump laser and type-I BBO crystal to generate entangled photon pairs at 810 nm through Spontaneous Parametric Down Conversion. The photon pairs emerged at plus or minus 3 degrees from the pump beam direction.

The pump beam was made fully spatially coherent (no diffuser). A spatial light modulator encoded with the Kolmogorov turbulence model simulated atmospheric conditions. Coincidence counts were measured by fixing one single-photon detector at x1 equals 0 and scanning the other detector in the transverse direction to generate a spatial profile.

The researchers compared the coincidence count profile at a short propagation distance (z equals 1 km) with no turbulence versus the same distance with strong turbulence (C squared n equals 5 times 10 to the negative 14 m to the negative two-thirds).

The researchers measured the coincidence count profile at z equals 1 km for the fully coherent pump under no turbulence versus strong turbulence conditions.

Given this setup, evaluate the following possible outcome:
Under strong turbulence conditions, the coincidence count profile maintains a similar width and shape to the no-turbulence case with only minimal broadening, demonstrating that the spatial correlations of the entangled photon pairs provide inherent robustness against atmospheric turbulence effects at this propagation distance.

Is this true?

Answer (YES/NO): NO